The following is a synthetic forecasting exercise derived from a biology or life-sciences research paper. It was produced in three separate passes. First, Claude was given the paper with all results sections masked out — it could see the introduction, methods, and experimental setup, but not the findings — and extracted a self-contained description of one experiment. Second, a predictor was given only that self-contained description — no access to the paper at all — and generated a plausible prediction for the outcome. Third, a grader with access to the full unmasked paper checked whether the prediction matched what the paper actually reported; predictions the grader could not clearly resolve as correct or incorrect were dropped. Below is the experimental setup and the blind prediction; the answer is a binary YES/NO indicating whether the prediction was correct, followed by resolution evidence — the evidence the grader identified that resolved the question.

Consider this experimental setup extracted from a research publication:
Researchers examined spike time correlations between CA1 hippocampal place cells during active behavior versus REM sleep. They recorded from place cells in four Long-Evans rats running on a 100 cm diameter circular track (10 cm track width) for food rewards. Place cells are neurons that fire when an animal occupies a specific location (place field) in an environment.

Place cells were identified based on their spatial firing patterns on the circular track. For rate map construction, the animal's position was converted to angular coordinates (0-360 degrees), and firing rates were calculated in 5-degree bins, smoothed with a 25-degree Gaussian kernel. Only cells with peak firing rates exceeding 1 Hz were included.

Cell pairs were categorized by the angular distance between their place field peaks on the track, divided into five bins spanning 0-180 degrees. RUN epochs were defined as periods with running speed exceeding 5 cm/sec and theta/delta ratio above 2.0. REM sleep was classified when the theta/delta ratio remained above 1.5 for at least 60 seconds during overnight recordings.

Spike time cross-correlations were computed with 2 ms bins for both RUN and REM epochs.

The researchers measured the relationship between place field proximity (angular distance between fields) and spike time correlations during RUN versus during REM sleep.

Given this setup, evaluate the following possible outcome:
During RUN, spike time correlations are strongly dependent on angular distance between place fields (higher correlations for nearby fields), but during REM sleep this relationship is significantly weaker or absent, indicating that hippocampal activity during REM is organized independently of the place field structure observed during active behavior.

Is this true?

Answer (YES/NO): YES